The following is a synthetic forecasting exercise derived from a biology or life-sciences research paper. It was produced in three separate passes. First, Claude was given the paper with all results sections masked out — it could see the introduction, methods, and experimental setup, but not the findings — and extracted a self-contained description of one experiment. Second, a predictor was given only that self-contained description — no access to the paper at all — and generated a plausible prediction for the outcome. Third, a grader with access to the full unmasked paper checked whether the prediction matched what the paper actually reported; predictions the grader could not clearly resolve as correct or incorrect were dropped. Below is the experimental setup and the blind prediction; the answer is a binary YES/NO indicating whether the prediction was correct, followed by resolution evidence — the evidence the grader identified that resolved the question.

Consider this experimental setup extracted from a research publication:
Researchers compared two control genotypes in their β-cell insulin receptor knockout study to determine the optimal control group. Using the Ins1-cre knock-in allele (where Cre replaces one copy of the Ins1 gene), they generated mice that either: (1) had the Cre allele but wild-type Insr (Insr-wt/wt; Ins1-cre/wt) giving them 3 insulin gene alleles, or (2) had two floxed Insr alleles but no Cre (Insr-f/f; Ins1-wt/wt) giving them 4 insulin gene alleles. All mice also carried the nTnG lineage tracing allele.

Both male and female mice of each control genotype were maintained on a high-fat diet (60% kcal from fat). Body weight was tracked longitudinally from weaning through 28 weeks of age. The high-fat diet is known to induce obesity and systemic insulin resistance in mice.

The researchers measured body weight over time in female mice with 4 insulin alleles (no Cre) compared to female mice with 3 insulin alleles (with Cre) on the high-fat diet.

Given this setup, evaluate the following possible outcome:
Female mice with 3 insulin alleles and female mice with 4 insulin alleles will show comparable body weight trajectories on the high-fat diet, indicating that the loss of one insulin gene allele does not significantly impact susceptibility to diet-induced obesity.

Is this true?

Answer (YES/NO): NO